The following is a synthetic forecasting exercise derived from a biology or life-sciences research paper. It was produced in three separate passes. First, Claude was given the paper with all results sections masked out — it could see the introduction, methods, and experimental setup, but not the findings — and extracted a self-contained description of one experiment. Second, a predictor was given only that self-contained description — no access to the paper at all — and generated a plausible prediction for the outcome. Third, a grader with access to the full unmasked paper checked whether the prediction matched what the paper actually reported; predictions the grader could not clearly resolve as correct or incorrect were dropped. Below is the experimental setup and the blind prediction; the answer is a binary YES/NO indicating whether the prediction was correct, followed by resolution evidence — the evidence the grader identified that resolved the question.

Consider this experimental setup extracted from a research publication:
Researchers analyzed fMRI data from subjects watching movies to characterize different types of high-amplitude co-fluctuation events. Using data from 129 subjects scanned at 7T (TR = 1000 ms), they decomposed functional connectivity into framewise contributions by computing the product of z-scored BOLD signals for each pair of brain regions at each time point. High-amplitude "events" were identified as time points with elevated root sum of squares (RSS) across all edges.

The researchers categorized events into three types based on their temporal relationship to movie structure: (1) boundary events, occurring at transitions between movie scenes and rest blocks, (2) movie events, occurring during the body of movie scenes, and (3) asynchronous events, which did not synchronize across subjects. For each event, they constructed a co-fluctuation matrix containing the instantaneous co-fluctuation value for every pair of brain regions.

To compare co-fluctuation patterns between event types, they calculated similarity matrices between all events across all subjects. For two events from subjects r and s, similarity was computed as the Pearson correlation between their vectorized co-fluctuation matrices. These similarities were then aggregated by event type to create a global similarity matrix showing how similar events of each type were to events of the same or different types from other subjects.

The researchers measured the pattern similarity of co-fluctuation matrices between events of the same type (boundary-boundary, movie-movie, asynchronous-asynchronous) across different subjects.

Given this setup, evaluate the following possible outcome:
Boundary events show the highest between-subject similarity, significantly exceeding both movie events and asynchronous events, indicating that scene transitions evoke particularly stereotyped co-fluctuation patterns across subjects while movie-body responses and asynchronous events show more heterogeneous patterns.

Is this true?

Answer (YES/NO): YES